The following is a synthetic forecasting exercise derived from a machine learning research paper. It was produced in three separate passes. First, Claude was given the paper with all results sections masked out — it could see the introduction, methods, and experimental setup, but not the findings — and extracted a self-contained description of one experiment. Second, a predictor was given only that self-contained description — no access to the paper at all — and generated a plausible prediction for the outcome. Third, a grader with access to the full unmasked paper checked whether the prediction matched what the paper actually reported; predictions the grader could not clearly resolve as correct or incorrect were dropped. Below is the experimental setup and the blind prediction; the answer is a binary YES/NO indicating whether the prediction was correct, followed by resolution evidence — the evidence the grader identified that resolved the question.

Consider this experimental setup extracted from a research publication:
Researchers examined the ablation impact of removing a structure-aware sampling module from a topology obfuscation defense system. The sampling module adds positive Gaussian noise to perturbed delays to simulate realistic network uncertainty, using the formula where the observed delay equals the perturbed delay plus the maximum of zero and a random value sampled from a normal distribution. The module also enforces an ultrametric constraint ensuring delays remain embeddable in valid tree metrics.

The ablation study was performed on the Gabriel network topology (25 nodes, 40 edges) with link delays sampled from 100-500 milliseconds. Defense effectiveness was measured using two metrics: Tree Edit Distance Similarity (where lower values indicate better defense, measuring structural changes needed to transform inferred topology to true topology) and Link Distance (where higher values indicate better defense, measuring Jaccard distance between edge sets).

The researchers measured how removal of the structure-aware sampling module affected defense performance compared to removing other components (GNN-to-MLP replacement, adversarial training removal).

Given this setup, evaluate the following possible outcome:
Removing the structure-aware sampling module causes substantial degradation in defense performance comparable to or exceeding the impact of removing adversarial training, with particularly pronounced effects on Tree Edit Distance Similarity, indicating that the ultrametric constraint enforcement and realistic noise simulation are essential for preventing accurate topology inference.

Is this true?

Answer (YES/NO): NO